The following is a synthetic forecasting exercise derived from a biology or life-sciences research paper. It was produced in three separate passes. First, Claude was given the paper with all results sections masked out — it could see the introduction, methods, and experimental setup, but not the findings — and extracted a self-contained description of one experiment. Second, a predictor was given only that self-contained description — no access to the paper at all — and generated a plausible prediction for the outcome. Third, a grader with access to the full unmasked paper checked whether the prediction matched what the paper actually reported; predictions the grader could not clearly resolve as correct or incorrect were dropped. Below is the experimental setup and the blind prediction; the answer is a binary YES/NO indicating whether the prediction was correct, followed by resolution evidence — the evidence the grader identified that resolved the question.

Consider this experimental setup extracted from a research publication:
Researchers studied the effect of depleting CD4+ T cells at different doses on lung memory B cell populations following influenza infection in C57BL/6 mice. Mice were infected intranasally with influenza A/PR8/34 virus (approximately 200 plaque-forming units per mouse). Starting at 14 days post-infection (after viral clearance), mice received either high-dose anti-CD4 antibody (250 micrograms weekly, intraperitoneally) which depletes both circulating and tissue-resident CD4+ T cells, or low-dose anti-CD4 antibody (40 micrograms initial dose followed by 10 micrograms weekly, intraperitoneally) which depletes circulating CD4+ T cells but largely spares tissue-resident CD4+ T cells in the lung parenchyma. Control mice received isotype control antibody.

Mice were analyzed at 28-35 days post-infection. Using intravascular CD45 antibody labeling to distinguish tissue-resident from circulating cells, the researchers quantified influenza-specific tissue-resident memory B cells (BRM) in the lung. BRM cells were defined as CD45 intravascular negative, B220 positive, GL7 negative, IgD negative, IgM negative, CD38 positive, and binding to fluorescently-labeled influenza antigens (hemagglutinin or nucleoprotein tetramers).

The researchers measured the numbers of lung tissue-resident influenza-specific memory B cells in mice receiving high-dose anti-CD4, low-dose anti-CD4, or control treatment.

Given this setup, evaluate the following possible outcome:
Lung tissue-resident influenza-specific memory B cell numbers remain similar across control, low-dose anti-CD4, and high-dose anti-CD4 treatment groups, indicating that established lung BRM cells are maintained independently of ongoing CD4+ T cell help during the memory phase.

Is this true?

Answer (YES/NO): NO